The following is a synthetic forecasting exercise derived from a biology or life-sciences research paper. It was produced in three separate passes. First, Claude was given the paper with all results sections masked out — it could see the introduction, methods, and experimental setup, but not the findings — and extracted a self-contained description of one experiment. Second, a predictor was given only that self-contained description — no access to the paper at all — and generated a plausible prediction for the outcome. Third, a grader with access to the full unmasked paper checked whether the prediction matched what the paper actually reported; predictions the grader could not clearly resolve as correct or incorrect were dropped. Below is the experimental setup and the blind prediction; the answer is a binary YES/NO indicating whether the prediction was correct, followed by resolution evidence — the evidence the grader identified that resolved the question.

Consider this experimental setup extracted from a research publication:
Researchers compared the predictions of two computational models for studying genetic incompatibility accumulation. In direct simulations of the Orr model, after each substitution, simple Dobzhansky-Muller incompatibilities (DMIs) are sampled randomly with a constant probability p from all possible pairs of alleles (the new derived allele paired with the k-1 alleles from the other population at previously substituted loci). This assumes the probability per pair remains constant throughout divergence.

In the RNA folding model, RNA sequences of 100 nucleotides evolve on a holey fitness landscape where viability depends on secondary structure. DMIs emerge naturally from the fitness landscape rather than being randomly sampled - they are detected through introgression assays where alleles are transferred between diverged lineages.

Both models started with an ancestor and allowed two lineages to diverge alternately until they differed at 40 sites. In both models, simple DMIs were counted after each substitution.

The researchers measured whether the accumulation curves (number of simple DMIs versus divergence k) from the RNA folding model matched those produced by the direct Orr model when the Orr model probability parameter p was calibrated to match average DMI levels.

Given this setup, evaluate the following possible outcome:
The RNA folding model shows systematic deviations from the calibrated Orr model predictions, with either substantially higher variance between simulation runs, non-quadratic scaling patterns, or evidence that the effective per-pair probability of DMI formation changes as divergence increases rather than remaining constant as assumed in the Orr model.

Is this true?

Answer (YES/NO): YES